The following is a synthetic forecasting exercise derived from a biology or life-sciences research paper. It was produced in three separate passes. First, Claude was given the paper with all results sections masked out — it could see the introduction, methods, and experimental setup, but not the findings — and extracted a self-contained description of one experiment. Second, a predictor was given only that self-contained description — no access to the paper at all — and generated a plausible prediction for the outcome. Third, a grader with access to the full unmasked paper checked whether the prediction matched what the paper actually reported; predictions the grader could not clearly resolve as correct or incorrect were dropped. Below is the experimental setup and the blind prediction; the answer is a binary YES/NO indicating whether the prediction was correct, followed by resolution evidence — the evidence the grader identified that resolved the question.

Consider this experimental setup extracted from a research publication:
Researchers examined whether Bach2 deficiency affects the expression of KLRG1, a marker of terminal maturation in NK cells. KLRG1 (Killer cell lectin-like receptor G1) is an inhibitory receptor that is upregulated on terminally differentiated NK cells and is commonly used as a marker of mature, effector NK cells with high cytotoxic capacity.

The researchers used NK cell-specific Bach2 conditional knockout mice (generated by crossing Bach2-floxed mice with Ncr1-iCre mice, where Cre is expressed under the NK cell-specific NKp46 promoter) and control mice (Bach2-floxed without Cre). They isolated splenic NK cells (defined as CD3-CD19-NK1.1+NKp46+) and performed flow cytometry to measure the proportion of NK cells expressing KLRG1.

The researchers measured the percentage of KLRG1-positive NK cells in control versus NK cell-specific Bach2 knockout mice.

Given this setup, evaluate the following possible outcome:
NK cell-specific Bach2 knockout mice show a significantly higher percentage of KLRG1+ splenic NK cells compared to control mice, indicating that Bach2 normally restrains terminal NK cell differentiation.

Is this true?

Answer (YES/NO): YES